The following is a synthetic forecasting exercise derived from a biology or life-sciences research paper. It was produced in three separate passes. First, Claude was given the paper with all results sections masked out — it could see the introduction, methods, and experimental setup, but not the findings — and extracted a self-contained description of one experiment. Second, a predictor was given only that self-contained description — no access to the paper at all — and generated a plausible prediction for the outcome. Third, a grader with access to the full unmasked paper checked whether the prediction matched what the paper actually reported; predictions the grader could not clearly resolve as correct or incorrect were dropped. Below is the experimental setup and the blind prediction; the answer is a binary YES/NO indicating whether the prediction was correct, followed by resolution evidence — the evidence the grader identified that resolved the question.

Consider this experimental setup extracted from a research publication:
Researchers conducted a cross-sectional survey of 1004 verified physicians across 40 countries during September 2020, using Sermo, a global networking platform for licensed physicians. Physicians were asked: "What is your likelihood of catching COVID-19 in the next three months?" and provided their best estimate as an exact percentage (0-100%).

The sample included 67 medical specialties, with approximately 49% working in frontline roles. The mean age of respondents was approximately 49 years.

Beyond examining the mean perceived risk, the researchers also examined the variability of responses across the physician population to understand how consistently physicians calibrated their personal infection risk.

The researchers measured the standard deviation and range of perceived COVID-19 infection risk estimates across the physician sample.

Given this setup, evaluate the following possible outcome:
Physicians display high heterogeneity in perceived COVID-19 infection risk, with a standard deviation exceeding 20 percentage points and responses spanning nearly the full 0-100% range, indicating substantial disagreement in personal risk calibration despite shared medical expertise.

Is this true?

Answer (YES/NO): YES